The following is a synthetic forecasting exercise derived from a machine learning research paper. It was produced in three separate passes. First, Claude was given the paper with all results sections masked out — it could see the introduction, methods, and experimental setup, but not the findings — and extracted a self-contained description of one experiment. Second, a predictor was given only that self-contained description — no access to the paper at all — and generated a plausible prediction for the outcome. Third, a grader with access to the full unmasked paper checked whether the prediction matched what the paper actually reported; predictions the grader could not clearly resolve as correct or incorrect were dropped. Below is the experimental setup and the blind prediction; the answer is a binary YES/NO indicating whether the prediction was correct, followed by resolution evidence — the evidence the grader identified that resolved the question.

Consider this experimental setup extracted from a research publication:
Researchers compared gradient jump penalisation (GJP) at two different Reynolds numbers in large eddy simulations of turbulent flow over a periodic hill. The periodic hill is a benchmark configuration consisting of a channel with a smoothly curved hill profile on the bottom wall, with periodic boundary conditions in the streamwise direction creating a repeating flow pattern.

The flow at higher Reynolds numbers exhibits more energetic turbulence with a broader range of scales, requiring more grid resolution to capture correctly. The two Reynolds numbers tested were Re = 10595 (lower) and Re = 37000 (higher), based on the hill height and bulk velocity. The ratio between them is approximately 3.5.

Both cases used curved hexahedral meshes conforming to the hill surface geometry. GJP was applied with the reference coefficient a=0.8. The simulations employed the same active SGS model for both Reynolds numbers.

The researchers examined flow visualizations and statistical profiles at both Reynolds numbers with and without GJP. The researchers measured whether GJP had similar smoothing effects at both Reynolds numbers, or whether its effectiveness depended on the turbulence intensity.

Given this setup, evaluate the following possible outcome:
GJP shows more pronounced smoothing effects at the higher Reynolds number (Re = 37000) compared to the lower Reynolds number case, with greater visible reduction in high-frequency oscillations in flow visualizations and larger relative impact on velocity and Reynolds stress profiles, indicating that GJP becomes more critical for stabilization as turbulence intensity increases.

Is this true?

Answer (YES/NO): NO